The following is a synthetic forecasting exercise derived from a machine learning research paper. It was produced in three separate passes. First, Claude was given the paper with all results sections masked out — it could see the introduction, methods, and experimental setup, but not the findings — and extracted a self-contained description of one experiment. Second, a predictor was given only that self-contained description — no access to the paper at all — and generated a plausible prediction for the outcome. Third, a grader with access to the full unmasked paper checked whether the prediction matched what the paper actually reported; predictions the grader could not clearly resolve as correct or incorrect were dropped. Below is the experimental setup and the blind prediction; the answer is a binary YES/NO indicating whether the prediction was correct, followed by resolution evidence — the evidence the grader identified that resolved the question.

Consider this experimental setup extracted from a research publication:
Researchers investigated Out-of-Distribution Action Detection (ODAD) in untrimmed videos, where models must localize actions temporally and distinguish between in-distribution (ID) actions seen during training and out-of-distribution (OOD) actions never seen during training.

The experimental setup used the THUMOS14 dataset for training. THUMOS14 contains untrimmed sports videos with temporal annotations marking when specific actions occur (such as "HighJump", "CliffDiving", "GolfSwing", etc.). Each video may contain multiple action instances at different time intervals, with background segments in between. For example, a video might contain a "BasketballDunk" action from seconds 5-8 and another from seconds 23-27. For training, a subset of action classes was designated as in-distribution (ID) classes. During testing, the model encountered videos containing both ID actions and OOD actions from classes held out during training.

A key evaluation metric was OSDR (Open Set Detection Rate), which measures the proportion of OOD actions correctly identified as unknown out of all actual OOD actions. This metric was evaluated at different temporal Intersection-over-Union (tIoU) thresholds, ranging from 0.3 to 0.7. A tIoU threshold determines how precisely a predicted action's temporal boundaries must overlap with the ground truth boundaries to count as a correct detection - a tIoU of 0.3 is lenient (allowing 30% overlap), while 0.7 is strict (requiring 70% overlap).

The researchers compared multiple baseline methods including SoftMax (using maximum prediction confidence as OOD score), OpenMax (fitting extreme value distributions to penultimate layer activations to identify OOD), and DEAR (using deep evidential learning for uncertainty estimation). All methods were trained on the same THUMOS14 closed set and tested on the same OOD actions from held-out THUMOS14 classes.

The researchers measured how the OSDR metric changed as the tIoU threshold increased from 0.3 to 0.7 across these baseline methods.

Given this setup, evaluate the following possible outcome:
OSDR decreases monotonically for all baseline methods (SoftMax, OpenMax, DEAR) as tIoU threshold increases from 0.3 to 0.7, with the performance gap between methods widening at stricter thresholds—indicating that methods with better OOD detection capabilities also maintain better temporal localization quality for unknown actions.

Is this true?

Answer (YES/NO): NO